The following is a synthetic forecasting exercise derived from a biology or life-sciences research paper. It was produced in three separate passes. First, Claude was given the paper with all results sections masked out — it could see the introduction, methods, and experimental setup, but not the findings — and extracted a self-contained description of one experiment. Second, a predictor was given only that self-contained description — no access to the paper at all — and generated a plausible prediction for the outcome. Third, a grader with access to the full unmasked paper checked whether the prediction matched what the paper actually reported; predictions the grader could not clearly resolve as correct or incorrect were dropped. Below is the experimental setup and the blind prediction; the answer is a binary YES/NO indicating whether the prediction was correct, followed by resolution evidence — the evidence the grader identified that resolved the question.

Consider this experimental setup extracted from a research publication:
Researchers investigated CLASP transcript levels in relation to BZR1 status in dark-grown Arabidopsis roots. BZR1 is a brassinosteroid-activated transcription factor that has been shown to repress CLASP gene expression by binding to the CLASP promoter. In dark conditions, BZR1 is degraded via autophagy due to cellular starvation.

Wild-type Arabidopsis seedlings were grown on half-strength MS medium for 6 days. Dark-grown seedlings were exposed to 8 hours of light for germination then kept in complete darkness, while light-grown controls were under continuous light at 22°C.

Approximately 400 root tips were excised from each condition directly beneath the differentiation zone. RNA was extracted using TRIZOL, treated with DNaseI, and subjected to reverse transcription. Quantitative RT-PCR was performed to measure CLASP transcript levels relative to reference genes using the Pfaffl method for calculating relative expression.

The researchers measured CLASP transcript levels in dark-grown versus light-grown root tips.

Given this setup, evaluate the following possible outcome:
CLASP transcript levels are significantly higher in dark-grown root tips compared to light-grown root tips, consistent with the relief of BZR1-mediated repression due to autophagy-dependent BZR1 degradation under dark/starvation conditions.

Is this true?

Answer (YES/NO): YES